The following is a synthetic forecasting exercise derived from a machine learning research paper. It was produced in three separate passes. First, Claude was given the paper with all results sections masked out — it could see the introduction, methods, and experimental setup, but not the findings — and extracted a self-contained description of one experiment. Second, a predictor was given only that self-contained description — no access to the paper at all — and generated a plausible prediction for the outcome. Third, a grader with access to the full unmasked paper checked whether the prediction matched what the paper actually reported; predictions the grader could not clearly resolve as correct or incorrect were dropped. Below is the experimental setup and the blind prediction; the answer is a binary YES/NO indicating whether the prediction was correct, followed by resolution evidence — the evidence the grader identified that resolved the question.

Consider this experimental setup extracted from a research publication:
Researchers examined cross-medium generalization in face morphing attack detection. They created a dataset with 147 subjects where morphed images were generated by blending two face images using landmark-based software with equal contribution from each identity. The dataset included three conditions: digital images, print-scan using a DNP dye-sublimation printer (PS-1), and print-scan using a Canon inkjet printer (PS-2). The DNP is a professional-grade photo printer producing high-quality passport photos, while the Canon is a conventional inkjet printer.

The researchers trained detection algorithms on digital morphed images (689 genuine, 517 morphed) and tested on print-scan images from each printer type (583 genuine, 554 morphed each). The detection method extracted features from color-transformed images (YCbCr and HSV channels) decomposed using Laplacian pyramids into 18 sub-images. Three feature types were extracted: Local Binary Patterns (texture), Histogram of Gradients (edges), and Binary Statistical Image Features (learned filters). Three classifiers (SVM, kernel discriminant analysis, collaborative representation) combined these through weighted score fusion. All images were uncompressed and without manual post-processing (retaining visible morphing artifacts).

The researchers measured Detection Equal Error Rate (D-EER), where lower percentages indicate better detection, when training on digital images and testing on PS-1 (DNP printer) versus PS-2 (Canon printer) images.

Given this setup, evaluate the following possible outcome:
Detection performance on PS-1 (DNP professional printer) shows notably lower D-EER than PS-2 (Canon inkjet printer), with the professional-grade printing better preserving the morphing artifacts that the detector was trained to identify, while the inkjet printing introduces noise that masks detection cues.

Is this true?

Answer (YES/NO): YES